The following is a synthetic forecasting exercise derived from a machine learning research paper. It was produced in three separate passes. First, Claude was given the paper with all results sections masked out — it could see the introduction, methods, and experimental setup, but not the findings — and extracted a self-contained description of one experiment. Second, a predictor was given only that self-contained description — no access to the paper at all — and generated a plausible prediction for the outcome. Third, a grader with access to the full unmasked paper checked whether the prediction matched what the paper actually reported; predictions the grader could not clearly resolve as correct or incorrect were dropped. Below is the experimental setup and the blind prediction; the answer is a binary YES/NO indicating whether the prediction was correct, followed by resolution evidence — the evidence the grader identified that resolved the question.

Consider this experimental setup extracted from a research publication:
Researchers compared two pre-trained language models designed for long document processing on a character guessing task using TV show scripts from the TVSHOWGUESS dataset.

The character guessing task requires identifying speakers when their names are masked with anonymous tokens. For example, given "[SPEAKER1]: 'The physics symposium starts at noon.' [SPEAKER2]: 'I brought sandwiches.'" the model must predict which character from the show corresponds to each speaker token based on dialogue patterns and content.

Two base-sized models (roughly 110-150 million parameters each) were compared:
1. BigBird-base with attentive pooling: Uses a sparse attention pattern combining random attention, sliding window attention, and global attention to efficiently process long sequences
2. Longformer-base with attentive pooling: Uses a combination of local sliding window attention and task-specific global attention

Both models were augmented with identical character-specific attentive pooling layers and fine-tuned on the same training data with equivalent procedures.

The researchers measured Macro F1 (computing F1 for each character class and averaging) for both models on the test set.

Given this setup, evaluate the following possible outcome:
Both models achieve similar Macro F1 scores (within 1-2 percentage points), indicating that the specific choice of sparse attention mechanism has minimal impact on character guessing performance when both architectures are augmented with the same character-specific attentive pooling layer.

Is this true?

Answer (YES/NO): NO